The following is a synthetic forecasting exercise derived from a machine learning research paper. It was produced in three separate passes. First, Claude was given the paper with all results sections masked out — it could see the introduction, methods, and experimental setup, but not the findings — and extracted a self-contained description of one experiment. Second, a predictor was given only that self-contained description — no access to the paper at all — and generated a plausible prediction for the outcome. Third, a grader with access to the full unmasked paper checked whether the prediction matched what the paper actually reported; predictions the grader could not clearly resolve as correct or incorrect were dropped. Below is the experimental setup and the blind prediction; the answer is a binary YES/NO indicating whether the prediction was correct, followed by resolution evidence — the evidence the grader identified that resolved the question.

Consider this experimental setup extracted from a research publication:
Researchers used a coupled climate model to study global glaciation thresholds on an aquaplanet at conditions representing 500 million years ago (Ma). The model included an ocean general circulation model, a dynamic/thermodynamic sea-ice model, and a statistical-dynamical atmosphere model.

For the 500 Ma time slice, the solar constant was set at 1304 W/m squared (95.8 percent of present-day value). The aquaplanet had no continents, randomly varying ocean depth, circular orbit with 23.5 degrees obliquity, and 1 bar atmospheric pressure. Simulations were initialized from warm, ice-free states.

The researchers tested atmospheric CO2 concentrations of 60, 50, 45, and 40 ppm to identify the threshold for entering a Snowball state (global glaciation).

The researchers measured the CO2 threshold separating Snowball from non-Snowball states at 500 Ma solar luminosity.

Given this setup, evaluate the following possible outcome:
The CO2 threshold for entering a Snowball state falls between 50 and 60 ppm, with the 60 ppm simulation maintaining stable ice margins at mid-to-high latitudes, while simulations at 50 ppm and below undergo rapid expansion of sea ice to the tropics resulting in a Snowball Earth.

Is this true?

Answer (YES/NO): NO